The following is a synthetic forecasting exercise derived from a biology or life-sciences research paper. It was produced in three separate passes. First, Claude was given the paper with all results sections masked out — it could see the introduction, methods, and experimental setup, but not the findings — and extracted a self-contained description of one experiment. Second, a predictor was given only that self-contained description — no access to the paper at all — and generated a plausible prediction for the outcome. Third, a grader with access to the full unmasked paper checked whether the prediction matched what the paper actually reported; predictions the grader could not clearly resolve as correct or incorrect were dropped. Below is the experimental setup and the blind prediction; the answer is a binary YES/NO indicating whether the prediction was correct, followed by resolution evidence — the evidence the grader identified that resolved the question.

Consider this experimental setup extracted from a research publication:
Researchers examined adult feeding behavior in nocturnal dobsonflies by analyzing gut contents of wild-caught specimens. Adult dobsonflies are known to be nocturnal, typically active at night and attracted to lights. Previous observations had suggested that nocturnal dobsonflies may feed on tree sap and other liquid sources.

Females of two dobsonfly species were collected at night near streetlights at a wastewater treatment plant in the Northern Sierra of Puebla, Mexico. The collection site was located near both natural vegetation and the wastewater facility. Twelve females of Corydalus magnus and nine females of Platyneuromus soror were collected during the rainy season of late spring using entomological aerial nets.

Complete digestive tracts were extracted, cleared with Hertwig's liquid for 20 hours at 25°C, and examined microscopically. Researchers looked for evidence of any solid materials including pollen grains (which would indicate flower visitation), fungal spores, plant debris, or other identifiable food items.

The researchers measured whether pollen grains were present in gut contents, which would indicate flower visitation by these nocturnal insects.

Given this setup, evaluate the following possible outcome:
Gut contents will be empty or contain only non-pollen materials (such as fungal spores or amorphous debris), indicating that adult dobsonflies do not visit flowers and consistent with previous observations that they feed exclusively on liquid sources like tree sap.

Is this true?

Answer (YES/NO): NO